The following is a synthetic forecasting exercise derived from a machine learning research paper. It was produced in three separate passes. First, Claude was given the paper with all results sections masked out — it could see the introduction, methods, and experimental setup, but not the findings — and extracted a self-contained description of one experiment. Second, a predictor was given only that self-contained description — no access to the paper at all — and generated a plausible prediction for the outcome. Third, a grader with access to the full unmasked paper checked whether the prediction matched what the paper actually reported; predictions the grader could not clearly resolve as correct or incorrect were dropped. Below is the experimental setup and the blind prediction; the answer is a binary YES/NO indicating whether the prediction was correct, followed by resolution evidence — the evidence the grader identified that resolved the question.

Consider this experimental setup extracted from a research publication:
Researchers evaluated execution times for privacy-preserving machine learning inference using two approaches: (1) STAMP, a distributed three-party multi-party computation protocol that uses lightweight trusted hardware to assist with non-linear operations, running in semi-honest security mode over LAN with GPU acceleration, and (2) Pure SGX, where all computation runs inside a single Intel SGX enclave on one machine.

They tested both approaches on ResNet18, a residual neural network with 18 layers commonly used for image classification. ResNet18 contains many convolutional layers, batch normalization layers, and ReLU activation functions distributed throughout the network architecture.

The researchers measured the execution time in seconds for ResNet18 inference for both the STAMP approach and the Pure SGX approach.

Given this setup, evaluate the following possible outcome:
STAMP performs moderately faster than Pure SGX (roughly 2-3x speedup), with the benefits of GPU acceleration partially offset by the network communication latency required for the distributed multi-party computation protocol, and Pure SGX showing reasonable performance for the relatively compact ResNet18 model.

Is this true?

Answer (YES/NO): NO